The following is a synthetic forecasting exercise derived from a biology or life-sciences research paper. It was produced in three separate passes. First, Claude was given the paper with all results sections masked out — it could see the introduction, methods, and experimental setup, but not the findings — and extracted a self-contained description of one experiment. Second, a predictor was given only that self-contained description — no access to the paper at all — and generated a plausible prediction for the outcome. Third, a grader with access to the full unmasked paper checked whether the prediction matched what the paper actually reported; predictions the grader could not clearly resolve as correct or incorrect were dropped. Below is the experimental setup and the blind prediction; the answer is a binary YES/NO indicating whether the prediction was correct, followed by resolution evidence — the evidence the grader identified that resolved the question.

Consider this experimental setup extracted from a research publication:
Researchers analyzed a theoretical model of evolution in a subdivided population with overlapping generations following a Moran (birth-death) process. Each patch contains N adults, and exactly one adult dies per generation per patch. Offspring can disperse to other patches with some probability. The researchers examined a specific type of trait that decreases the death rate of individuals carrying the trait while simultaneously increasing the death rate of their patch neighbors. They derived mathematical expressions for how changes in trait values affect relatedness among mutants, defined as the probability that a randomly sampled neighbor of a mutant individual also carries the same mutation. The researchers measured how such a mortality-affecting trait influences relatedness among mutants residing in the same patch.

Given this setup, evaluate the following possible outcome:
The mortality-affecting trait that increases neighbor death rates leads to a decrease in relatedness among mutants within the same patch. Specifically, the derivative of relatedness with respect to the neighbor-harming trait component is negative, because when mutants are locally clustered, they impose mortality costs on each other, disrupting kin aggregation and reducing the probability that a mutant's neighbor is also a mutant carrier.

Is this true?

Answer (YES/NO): NO